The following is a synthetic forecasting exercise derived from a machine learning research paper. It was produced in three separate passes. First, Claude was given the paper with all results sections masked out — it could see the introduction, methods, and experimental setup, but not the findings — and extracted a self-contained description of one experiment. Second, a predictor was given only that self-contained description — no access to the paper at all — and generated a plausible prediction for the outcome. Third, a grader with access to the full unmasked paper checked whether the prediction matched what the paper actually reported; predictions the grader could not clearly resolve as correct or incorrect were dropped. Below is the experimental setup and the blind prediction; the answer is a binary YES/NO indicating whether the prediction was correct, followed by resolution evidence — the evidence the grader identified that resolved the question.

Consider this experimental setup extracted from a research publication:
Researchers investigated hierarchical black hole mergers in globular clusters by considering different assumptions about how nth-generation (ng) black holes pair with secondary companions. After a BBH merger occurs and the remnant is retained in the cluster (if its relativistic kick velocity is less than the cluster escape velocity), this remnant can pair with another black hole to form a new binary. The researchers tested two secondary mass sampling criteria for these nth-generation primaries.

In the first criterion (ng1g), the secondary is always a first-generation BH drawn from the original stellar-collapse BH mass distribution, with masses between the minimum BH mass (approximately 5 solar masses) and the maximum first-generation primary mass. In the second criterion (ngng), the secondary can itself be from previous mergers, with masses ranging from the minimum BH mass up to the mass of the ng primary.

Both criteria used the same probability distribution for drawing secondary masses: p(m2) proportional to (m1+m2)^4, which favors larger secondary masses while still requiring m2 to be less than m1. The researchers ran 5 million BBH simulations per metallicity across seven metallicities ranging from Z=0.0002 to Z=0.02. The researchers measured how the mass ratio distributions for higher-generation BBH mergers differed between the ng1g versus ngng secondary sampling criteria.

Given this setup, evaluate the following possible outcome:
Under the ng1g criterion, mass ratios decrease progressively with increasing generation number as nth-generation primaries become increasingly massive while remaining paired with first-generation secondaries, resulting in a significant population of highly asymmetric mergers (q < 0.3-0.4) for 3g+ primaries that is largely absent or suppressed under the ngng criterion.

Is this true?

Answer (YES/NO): YES